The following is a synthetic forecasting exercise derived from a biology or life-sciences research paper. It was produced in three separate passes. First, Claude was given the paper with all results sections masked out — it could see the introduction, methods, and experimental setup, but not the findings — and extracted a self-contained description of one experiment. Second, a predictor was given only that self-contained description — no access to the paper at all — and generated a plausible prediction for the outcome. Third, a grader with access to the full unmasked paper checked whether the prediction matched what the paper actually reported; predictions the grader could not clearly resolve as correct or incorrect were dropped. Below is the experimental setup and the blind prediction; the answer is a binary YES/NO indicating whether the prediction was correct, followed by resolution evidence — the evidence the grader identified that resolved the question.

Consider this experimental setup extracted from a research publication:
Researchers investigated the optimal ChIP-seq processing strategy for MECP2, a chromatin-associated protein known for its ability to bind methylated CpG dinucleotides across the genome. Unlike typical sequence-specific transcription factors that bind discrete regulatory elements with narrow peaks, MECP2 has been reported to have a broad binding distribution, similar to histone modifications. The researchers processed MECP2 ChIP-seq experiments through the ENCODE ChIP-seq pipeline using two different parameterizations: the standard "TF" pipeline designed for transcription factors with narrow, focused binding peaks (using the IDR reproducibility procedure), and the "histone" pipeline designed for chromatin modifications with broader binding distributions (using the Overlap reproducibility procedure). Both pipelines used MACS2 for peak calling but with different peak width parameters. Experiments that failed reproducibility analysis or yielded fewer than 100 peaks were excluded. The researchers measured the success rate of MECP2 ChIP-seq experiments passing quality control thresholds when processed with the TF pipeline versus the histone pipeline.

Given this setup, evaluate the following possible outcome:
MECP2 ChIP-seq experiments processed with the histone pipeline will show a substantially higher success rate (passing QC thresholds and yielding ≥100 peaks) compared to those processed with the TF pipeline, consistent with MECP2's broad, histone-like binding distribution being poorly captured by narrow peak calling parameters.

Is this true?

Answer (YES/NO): YES